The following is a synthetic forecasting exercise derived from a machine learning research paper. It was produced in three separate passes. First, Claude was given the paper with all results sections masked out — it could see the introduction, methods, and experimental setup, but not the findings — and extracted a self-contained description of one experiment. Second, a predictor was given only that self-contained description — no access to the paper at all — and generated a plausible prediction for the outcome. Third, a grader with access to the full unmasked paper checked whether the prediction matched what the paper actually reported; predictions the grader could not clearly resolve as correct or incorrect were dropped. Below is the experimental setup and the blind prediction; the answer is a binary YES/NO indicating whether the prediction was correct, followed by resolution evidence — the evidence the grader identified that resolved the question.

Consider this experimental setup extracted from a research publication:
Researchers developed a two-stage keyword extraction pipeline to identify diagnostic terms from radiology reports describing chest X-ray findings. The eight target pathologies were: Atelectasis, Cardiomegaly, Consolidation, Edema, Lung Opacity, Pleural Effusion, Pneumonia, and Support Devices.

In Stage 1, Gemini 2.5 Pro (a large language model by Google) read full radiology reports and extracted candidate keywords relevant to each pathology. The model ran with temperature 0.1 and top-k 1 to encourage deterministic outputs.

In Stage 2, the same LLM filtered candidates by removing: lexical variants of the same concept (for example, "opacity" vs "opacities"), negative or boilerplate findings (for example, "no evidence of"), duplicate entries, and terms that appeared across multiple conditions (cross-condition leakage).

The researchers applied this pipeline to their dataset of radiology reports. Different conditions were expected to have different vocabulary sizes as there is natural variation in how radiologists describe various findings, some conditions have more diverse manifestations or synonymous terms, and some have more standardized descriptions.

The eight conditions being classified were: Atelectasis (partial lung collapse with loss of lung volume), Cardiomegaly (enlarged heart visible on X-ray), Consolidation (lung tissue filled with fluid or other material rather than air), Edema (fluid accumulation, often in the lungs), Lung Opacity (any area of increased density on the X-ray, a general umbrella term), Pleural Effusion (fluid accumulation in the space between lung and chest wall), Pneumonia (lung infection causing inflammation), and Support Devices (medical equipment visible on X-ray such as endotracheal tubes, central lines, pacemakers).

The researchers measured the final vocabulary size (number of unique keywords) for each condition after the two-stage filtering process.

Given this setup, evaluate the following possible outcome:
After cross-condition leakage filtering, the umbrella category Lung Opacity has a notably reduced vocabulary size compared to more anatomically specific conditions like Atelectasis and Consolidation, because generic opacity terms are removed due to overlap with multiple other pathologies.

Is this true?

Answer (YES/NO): NO